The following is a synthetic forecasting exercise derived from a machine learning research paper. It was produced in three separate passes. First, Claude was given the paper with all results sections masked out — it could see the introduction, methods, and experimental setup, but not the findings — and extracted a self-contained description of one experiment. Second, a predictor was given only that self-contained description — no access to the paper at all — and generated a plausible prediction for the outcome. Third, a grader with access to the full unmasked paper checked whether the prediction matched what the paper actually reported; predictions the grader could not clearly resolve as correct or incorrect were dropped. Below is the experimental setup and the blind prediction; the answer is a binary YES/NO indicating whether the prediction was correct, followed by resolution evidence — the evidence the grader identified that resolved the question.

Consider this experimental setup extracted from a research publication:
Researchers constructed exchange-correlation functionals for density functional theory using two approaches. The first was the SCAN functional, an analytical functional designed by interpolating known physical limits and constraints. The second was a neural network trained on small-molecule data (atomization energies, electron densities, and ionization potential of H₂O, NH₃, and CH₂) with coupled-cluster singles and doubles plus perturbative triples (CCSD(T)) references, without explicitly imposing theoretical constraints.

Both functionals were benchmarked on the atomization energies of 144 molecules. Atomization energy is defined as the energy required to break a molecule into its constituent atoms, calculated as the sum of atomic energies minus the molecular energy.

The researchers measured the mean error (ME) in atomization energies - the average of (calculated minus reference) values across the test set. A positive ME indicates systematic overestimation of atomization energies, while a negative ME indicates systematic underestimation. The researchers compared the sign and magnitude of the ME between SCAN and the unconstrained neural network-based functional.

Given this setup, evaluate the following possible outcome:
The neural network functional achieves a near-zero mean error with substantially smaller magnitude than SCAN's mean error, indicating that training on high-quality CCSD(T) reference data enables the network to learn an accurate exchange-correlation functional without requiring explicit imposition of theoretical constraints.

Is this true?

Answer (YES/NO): YES